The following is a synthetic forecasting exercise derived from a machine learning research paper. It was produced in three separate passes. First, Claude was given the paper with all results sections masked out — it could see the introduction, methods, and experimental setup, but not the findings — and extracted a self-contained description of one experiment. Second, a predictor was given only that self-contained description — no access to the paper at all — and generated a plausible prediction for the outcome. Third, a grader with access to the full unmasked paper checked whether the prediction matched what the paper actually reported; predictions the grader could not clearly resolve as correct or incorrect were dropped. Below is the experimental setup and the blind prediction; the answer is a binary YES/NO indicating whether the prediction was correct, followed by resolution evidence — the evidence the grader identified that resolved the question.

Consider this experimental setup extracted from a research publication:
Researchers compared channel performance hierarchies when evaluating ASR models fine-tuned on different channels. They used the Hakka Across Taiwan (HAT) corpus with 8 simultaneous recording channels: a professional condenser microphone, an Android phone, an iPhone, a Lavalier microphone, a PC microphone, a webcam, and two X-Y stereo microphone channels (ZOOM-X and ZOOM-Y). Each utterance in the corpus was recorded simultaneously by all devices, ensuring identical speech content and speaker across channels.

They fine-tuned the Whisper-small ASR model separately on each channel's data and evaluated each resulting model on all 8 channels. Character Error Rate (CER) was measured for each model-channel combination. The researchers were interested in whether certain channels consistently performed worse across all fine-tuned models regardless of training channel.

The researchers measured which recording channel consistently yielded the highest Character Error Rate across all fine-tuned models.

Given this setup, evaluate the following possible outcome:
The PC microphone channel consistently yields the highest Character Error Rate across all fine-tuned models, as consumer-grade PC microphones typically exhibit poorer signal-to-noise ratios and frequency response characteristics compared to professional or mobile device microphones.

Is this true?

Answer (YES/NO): NO